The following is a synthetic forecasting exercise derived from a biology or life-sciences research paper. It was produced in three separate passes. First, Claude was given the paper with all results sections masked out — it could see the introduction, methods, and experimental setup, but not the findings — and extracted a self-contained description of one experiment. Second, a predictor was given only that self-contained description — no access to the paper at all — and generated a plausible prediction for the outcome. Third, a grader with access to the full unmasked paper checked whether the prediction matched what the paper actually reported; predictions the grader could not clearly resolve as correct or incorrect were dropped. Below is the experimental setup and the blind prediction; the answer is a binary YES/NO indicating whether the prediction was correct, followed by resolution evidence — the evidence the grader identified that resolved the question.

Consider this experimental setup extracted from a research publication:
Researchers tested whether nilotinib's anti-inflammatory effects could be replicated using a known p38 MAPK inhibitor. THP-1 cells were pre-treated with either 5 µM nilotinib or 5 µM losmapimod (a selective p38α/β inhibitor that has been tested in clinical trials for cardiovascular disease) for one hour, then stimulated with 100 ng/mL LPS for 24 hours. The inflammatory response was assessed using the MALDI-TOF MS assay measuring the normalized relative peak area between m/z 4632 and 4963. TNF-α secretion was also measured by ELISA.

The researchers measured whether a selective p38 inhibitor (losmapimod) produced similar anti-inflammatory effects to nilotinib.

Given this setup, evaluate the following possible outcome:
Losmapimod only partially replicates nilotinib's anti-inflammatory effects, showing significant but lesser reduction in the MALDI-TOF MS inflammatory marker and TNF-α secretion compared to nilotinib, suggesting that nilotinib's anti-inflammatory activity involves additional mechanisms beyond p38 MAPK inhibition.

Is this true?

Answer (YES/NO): NO